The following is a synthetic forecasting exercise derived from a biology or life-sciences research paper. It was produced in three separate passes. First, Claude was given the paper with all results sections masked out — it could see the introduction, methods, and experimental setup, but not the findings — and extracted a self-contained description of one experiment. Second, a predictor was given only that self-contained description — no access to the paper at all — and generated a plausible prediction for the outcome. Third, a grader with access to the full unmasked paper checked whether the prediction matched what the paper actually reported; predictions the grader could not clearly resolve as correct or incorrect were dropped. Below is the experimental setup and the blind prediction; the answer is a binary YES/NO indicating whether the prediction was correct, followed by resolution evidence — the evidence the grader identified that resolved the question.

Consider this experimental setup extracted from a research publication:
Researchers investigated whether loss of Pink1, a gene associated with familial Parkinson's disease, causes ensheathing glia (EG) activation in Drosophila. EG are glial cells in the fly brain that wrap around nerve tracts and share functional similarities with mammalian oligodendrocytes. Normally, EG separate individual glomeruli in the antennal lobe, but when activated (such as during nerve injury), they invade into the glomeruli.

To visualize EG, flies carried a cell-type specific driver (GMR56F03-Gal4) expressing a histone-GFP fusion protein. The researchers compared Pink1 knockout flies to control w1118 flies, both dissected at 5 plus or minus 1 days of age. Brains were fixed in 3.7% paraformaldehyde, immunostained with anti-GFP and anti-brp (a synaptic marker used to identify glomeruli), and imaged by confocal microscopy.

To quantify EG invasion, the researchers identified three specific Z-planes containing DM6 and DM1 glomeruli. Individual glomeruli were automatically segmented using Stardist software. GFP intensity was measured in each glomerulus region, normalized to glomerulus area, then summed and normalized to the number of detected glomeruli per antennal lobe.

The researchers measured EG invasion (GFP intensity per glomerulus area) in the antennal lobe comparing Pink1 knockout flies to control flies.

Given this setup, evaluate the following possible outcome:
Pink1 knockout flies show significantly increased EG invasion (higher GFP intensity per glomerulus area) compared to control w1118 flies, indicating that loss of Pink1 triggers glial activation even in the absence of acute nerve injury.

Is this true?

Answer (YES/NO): YES